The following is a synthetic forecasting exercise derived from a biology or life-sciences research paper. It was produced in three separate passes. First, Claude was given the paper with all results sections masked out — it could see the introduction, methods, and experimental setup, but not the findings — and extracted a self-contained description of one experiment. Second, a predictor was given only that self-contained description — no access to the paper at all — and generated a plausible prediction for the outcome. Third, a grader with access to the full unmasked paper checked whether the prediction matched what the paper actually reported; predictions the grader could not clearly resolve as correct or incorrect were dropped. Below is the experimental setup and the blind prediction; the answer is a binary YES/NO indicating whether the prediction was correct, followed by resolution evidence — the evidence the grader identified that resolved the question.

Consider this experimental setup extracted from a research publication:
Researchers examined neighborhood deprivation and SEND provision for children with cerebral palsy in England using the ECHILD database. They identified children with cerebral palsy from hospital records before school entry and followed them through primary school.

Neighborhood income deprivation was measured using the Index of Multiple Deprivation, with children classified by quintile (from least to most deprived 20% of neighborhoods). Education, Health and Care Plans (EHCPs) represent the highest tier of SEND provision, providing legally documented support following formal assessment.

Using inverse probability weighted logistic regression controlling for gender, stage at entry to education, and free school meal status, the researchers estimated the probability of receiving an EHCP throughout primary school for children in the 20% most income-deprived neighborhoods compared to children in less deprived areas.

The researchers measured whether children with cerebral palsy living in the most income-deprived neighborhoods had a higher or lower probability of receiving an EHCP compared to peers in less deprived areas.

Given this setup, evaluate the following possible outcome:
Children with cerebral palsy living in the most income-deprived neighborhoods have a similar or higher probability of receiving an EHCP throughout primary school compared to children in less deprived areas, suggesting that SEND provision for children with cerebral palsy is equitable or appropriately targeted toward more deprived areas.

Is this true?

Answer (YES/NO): NO